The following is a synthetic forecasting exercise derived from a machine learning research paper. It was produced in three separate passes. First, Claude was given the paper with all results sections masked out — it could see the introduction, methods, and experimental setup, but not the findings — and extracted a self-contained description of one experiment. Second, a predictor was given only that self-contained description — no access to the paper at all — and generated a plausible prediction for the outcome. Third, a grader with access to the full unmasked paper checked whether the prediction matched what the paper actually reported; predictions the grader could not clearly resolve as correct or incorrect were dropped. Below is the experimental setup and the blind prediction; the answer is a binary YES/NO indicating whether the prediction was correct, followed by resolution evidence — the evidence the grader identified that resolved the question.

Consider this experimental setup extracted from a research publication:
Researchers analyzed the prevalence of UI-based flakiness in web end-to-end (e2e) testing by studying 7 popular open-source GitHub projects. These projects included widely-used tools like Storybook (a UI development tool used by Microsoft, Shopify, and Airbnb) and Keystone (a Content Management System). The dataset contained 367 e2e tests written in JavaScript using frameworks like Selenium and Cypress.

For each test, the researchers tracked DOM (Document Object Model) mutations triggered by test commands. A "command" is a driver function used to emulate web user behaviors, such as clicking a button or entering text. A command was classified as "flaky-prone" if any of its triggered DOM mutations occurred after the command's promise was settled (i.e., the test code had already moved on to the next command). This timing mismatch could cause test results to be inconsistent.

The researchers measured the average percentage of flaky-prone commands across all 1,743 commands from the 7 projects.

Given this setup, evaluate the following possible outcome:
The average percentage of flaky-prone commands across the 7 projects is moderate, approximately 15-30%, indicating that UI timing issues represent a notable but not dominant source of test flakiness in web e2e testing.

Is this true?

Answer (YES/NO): NO